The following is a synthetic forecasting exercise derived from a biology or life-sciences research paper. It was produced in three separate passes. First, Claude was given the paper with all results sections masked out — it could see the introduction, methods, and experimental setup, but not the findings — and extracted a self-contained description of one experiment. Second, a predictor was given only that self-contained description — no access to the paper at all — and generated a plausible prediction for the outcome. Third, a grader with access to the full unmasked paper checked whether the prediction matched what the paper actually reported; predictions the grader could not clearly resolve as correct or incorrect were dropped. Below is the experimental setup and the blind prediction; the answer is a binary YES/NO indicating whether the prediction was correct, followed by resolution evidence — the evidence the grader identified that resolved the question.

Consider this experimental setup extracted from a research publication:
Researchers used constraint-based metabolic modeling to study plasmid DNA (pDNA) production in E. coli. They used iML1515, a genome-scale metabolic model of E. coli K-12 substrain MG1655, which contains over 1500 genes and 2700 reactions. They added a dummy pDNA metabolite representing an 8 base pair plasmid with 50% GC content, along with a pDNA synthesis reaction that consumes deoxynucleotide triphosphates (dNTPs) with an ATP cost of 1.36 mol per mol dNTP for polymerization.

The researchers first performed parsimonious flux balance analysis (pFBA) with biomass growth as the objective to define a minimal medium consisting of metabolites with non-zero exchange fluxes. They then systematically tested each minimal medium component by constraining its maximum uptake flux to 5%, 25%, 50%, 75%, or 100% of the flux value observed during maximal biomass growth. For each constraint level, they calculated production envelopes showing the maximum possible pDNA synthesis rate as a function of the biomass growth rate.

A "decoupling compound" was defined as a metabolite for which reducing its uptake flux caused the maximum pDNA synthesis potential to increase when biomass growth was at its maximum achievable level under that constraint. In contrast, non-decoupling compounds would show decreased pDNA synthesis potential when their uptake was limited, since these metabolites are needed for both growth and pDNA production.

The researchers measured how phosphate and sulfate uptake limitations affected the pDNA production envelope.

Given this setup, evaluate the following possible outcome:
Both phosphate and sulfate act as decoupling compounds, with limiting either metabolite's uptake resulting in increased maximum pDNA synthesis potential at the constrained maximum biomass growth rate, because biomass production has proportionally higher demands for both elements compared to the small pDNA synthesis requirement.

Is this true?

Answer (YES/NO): NO